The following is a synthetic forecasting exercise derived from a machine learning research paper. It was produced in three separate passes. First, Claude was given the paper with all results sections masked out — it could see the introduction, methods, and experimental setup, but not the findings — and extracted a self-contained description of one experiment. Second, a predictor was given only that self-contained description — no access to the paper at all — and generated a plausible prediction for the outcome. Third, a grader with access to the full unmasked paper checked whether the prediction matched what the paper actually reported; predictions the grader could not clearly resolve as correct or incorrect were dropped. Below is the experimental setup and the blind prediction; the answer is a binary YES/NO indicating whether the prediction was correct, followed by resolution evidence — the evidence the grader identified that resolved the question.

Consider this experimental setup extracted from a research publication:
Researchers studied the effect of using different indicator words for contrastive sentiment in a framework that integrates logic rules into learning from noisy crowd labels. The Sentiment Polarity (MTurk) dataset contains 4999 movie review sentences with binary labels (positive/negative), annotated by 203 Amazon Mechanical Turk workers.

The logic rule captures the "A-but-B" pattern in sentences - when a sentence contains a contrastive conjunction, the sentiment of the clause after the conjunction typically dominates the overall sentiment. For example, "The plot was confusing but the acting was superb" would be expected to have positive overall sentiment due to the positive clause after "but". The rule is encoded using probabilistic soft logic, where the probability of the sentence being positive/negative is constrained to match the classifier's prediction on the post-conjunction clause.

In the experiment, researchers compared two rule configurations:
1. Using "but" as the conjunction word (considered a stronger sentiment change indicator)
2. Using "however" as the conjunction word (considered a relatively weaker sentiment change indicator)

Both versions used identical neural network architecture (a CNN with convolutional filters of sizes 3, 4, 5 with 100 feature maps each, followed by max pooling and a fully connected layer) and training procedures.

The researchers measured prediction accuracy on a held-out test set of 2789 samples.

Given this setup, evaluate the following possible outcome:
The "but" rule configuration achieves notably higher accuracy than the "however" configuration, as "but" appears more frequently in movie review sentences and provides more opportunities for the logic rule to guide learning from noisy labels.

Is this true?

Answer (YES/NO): NO